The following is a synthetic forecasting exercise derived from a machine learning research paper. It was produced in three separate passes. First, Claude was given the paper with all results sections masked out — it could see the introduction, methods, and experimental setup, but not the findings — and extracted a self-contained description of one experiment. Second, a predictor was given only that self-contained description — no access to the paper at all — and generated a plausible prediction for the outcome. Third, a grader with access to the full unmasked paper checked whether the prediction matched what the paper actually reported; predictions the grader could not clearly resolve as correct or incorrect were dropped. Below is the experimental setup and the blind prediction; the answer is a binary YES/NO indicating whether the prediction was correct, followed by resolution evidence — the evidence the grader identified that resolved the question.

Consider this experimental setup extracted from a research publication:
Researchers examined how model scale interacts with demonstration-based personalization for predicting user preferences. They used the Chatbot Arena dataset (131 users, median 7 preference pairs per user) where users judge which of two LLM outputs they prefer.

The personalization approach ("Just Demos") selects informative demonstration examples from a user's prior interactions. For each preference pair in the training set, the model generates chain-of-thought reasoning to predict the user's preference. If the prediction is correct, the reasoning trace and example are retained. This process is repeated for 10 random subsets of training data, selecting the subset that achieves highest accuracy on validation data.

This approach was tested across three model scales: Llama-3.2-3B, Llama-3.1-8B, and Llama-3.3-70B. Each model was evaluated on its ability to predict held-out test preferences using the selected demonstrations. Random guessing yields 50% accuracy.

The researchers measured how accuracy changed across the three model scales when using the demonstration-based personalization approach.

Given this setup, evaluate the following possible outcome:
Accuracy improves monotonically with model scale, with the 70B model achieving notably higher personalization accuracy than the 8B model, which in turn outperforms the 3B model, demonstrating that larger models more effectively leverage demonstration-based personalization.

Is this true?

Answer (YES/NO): YES